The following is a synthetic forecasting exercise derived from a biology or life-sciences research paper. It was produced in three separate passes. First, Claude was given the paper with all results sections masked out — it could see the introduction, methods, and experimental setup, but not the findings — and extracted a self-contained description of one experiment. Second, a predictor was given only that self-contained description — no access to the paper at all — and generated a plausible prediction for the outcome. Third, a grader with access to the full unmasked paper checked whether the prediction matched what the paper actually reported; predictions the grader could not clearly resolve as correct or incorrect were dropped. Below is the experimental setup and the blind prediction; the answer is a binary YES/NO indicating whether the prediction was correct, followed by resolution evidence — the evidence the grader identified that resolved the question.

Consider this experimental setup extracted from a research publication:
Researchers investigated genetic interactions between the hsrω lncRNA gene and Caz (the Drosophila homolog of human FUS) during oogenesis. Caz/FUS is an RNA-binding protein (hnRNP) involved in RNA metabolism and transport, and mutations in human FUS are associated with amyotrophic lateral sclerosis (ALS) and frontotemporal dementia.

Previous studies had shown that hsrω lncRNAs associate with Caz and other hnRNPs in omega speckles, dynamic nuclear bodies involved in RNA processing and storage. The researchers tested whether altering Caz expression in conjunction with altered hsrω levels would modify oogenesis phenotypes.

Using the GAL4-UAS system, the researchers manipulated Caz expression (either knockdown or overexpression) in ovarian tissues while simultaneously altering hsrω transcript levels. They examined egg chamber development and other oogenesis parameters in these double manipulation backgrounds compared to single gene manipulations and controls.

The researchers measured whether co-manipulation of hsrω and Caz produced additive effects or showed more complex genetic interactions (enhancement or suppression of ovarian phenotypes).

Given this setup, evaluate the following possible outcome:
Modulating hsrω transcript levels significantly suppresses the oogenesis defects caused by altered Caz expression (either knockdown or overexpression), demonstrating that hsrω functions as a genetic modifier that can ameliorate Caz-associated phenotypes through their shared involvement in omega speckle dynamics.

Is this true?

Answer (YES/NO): NO